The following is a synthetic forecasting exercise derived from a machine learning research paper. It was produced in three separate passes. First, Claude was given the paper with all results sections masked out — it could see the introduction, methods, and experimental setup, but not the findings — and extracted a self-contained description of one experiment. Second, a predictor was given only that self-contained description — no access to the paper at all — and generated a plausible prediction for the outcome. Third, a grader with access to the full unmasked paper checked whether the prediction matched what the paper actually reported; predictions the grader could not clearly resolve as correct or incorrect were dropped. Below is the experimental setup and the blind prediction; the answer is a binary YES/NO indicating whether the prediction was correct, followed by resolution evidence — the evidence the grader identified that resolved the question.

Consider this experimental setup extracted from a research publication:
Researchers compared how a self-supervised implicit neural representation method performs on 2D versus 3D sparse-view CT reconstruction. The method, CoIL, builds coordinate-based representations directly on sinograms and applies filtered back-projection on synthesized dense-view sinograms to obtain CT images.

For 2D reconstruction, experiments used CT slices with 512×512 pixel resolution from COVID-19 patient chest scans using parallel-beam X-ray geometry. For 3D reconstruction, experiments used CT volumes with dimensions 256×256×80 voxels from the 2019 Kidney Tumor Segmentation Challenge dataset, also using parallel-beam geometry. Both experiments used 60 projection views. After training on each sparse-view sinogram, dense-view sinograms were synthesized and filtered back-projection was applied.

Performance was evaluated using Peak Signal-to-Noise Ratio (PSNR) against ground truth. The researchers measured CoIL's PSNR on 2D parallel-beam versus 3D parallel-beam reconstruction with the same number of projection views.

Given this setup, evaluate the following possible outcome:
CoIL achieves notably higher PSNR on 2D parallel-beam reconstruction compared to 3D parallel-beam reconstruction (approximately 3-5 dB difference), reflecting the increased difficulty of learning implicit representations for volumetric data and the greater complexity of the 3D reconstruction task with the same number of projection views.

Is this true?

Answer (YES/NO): NO